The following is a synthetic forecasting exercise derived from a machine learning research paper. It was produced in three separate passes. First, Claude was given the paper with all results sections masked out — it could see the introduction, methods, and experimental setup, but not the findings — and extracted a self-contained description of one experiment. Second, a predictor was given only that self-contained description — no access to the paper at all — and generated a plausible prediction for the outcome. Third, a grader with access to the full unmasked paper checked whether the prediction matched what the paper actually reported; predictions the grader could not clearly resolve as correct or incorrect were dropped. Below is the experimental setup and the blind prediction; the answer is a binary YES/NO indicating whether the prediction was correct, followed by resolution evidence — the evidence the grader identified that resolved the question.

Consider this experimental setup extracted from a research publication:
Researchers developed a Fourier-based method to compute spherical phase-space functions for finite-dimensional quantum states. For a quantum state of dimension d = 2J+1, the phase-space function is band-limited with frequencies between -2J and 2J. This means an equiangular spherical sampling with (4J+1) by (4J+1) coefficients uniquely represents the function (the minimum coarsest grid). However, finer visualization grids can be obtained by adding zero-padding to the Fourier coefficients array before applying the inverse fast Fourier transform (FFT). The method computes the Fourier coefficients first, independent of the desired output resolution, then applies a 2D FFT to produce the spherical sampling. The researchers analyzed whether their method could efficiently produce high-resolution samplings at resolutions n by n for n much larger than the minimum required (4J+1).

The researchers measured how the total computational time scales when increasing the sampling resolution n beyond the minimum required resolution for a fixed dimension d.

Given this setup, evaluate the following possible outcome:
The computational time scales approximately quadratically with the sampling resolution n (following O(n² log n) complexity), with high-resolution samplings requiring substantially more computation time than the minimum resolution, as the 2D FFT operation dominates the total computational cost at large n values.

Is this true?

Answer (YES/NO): NO